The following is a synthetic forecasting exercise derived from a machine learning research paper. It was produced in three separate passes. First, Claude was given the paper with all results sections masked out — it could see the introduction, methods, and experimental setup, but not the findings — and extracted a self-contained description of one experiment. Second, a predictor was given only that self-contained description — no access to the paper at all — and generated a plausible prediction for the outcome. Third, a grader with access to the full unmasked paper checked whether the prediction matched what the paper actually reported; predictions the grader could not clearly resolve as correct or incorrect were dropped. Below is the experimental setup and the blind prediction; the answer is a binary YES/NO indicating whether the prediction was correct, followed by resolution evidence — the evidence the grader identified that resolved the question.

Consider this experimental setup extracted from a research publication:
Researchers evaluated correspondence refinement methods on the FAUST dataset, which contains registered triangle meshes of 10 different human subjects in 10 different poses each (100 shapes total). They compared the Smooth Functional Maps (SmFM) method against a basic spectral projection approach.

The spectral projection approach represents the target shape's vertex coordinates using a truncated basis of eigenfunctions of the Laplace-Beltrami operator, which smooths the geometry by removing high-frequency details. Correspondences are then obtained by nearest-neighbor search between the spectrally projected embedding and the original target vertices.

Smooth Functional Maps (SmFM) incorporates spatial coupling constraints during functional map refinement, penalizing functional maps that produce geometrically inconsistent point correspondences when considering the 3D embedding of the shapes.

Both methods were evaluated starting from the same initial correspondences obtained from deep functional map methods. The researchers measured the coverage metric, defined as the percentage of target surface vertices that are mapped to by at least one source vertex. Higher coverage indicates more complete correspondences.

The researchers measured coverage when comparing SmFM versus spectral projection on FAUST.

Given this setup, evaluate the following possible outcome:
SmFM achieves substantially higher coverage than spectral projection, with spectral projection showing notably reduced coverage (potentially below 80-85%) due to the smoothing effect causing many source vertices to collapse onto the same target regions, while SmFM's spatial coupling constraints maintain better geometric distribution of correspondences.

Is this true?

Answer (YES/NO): YES